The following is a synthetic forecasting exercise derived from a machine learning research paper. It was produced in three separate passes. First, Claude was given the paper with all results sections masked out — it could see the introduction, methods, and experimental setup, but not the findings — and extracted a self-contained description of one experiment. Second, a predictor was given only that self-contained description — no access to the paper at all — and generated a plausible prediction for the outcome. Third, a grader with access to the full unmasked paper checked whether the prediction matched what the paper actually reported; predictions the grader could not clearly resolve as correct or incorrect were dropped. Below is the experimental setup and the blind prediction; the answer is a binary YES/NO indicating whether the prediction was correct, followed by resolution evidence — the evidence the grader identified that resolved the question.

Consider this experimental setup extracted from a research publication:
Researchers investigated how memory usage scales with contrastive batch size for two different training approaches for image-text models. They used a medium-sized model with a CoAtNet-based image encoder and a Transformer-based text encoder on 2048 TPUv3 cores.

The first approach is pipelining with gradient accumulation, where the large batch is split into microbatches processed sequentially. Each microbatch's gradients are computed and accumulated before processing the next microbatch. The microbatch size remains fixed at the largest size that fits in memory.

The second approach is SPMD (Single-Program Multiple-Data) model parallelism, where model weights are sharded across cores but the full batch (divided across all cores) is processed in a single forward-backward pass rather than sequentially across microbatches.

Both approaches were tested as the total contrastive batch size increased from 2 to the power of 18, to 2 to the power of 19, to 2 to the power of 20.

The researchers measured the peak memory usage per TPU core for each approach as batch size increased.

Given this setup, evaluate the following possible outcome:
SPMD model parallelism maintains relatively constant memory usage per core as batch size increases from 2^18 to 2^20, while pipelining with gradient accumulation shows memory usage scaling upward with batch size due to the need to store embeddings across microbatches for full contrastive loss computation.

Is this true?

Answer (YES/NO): NO